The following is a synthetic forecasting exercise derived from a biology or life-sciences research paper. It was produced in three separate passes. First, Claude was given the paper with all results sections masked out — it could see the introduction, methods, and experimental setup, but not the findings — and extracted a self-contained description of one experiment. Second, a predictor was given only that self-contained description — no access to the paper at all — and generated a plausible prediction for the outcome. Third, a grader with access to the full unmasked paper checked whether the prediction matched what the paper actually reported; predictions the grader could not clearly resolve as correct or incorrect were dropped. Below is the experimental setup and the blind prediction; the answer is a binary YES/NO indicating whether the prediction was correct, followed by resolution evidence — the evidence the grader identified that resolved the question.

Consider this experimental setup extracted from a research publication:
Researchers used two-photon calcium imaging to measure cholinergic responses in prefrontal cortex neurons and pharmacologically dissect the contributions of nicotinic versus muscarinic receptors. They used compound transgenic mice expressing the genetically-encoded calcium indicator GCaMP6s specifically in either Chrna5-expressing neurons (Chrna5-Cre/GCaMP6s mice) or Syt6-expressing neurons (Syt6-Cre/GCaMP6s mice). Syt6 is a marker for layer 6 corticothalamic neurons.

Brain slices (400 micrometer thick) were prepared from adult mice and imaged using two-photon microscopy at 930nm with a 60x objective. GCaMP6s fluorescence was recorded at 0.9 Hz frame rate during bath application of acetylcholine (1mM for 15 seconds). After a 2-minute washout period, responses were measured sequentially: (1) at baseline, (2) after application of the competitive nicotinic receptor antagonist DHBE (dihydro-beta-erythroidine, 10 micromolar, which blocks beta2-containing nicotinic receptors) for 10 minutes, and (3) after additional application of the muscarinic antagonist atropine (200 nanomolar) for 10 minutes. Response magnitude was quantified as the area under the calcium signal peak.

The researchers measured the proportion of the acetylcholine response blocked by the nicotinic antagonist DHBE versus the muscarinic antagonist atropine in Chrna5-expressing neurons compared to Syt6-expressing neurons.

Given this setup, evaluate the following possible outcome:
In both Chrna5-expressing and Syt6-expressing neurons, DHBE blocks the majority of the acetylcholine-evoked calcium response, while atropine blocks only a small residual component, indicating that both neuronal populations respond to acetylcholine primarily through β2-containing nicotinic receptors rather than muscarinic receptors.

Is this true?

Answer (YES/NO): NO